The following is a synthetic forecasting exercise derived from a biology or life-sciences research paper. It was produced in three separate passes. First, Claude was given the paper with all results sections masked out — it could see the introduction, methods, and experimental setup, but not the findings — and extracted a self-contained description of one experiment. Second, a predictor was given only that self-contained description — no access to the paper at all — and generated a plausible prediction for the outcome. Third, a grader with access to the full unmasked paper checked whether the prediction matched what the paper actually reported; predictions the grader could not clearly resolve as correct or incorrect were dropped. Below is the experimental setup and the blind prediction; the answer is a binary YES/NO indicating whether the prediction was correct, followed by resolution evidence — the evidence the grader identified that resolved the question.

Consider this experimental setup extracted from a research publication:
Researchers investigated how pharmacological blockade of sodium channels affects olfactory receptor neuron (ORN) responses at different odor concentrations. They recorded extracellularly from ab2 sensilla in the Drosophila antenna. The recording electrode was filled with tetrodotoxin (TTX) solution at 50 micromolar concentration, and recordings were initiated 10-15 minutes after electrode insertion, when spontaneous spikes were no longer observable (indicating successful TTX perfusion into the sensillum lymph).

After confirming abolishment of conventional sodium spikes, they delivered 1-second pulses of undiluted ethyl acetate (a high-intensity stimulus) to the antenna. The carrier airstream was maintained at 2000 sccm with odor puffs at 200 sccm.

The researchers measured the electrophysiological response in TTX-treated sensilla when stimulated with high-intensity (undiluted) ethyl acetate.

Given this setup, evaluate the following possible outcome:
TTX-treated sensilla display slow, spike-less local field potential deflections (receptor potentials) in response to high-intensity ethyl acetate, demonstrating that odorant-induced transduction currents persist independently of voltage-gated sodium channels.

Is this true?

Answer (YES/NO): YES